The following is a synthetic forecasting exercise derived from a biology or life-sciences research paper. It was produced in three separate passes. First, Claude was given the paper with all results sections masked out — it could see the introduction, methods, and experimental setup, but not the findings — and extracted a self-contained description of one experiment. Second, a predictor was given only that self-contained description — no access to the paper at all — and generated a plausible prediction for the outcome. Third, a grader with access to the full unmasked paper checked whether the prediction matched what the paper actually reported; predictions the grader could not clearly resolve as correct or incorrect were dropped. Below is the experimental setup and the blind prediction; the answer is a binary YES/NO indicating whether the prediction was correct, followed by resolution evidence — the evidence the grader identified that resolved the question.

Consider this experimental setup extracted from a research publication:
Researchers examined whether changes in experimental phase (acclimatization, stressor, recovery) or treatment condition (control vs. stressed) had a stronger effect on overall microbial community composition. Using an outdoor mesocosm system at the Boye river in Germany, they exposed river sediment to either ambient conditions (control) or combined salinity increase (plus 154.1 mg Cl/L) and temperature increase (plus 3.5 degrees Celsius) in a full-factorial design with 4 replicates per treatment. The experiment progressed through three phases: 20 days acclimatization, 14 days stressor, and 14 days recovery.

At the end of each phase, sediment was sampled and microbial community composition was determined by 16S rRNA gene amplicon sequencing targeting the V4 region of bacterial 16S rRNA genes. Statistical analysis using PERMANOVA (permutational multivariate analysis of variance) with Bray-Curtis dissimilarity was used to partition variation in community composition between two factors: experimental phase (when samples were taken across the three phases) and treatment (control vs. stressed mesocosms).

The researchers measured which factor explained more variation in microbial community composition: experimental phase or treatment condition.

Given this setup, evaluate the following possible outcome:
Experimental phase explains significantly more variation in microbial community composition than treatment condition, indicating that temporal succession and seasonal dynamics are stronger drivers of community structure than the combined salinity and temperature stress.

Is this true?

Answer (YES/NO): YES